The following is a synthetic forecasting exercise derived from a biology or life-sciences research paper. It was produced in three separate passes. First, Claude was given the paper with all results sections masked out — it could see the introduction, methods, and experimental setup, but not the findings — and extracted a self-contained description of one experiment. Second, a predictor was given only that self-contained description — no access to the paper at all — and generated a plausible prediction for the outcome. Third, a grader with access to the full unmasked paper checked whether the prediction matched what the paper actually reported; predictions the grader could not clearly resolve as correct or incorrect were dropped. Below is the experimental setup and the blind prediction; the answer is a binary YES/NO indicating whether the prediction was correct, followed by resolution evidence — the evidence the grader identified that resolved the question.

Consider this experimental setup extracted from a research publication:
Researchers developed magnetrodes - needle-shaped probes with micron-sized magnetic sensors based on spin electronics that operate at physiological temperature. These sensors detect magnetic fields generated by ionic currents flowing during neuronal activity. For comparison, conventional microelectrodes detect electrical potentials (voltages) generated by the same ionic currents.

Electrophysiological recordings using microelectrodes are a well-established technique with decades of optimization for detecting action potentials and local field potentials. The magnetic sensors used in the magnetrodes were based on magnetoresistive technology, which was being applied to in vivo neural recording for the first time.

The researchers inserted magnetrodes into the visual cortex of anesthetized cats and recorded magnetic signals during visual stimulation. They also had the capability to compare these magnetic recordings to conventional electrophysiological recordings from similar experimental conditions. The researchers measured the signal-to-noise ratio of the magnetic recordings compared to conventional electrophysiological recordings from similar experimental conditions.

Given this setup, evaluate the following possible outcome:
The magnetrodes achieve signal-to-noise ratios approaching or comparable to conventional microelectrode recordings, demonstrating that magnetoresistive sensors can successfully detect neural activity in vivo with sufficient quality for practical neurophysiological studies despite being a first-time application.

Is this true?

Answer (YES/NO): NO